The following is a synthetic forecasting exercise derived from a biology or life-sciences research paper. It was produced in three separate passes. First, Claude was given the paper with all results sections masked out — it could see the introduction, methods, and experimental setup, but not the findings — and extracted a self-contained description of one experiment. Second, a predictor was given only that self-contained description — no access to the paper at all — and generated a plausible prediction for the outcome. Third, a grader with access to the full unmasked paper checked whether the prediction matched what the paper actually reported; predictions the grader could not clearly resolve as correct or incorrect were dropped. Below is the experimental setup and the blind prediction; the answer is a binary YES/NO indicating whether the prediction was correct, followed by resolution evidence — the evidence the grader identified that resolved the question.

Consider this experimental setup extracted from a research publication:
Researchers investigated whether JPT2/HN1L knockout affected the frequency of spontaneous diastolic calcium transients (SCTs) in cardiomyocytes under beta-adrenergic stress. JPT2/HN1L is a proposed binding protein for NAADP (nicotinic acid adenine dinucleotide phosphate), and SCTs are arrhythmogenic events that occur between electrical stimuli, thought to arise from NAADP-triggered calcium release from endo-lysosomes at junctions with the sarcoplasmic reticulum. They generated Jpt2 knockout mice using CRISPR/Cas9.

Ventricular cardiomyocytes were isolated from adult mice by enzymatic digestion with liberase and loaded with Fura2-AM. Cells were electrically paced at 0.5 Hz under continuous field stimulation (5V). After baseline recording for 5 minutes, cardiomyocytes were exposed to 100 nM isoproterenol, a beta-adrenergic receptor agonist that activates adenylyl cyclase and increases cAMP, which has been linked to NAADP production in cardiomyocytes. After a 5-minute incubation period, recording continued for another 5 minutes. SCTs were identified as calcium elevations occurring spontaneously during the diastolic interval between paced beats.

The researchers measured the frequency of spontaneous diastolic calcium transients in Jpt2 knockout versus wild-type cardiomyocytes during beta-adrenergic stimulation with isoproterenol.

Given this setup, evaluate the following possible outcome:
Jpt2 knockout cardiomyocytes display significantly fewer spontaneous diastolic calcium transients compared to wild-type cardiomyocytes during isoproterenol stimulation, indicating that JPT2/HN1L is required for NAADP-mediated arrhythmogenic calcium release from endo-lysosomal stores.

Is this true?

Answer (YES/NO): NO